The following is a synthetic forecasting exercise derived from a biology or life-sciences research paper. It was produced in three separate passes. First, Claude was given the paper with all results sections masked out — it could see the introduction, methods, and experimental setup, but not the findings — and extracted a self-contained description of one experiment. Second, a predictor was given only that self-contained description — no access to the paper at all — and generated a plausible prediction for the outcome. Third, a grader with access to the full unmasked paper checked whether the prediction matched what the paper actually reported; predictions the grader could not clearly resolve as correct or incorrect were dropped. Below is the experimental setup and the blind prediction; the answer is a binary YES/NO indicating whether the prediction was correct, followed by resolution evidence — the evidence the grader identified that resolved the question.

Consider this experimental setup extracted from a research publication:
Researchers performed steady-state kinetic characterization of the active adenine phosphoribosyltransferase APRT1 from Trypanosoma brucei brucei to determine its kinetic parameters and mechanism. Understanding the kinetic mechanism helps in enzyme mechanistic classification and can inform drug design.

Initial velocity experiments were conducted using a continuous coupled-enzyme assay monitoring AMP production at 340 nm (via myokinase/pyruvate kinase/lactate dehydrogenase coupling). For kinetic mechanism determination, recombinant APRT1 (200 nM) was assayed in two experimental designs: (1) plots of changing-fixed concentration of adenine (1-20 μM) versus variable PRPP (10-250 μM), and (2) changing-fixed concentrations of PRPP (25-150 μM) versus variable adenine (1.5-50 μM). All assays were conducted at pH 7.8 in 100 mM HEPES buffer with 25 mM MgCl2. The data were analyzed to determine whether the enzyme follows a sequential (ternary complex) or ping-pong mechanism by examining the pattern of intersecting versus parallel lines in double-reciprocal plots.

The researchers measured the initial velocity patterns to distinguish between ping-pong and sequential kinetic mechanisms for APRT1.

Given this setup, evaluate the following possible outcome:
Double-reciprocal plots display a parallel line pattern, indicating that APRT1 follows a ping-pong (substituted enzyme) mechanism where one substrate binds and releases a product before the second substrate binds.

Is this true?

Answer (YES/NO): NO